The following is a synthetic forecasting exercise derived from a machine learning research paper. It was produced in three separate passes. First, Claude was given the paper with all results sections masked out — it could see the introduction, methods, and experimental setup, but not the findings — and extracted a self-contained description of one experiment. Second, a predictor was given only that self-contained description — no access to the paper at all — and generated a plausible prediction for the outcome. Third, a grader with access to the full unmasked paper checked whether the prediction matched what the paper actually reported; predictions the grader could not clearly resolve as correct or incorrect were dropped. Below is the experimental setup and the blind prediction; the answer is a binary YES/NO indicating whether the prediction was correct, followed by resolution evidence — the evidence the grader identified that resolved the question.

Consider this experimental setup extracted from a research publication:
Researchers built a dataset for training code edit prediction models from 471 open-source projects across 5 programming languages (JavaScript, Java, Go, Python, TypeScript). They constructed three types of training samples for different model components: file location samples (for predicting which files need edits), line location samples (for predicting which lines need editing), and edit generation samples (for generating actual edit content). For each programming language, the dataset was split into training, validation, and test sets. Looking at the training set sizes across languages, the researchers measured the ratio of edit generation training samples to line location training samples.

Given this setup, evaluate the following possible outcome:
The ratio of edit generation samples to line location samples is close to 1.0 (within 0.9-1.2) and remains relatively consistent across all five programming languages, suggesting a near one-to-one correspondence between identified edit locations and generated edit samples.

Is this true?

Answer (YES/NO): NO